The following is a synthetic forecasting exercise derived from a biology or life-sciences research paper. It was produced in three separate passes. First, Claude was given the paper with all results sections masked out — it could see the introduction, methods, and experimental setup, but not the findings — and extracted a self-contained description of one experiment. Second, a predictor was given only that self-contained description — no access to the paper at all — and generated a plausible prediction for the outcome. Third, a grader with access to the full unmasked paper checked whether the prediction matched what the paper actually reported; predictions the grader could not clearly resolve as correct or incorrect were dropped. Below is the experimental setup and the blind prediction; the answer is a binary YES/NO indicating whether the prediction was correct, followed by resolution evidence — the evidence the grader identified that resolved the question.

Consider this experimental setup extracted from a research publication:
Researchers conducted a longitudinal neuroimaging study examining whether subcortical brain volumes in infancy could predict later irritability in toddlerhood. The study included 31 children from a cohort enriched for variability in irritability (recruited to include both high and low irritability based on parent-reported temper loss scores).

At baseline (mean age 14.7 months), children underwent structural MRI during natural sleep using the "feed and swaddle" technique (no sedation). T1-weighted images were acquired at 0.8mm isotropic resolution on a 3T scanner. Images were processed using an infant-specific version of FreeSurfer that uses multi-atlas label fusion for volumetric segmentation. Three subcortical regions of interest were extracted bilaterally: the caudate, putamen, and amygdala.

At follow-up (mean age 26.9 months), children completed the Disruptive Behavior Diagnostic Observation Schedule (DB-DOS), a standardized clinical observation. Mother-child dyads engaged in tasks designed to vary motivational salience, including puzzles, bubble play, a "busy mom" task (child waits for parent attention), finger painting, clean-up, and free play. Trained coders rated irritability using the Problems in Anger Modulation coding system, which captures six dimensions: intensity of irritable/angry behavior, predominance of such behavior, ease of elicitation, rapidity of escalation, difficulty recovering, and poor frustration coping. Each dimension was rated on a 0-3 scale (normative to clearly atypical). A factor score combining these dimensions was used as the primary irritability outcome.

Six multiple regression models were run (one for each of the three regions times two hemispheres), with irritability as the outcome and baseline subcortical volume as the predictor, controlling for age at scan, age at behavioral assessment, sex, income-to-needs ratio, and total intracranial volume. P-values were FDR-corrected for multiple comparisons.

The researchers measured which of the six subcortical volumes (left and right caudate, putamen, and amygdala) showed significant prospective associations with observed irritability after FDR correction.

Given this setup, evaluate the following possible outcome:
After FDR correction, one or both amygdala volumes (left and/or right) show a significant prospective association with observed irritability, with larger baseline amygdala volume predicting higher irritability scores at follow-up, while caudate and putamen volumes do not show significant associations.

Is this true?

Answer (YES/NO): NO